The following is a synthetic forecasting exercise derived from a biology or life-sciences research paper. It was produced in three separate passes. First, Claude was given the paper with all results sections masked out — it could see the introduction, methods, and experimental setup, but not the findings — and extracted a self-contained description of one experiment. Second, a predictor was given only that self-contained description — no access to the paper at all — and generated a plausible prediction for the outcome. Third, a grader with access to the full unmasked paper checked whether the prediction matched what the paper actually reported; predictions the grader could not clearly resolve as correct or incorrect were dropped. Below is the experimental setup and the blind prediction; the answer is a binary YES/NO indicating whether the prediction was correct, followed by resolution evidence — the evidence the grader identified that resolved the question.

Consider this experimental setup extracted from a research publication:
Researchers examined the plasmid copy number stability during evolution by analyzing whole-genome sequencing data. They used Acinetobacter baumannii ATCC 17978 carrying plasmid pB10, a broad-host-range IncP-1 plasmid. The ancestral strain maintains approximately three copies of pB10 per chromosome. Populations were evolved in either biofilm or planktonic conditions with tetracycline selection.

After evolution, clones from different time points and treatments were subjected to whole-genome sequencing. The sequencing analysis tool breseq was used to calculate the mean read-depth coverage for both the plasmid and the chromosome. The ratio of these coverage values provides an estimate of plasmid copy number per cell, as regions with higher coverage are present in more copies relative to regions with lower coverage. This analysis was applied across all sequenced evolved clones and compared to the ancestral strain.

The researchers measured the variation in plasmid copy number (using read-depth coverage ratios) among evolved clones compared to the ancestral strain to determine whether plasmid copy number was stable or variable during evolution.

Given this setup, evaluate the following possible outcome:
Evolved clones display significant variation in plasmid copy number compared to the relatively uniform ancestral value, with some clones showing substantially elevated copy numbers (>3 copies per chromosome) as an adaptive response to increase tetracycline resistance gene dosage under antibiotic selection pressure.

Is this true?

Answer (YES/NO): NO